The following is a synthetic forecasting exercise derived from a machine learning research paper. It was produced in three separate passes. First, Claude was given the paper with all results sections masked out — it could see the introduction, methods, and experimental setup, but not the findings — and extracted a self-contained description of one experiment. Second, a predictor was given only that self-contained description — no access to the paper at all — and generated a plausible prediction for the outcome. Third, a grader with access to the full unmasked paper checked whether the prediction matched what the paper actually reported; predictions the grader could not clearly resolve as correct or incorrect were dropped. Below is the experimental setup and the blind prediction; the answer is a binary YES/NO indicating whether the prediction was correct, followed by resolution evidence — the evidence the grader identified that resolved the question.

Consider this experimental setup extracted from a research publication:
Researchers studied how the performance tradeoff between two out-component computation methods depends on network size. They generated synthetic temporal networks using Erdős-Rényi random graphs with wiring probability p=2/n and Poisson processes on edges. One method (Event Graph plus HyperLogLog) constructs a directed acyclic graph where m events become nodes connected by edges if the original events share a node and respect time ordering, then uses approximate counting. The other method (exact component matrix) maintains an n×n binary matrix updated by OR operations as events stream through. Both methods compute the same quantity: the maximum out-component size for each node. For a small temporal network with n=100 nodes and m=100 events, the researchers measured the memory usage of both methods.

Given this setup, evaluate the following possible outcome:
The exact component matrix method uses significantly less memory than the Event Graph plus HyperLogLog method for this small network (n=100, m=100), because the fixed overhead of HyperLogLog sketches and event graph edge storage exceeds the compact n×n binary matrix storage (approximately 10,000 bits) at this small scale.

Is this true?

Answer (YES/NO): NO